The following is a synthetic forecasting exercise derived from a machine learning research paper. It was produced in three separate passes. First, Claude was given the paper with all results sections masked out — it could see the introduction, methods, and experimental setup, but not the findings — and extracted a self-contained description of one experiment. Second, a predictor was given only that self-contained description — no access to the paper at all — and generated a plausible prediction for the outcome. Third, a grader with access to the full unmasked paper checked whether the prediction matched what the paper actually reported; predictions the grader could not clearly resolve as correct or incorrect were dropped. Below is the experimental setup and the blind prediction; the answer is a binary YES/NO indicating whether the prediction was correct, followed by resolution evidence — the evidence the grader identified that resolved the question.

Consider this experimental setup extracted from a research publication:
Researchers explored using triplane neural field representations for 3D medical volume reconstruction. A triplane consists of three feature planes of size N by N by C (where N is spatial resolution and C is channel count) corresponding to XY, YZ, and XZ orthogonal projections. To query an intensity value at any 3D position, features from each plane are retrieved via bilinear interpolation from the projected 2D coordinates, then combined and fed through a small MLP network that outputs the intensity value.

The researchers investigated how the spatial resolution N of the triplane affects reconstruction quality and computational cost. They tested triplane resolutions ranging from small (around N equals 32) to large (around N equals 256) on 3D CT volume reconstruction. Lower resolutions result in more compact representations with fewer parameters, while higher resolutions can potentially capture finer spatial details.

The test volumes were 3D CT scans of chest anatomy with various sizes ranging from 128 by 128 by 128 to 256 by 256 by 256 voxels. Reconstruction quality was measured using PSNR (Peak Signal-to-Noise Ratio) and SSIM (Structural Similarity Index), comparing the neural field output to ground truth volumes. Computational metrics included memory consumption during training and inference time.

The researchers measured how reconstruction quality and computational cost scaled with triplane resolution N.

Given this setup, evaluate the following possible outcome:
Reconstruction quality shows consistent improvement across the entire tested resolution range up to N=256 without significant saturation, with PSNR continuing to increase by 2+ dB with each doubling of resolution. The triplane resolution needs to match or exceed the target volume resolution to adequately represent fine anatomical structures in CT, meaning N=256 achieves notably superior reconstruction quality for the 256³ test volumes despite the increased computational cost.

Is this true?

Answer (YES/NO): NO